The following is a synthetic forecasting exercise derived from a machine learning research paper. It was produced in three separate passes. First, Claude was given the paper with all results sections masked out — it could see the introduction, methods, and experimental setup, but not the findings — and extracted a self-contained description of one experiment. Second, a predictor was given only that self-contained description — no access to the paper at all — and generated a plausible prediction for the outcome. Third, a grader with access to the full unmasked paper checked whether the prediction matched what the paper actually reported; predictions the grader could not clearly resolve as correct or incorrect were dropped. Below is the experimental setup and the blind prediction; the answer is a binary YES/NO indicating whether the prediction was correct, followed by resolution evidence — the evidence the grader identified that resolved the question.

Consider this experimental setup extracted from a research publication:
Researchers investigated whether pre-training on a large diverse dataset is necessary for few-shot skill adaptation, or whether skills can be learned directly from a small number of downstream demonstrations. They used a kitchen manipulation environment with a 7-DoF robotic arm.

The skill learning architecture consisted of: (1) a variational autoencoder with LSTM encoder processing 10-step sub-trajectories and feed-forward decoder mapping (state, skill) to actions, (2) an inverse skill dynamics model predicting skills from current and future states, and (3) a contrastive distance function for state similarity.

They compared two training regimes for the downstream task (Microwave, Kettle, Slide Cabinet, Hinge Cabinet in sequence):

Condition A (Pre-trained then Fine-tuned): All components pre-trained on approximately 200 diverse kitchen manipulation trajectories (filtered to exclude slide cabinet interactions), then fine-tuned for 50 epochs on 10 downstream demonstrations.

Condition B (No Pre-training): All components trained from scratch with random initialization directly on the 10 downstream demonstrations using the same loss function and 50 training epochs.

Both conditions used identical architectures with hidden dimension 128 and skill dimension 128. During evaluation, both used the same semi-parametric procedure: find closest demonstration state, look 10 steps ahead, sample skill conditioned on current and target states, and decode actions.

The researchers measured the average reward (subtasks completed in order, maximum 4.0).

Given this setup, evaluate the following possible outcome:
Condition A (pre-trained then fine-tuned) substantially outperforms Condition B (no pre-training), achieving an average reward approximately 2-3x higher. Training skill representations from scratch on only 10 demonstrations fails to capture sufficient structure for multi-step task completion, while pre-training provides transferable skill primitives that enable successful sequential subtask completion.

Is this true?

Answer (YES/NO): NO